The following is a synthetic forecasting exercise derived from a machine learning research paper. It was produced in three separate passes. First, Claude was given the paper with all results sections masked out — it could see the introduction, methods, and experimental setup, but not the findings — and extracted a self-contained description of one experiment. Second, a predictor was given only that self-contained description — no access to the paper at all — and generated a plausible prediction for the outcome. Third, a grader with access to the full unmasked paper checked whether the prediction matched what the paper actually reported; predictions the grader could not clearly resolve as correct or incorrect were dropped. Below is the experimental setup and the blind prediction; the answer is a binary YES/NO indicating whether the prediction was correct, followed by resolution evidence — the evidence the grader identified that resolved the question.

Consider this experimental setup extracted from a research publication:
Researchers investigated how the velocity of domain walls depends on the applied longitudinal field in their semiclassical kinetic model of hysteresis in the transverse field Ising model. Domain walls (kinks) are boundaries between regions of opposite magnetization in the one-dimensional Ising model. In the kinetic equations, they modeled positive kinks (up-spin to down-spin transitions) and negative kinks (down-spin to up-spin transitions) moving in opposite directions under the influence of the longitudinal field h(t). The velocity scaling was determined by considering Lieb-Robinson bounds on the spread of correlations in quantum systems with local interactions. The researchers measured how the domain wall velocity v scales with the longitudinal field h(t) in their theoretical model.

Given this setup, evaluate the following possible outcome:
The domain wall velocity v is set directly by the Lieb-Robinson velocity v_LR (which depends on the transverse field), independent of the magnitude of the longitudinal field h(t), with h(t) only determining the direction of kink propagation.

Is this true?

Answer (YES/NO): NO